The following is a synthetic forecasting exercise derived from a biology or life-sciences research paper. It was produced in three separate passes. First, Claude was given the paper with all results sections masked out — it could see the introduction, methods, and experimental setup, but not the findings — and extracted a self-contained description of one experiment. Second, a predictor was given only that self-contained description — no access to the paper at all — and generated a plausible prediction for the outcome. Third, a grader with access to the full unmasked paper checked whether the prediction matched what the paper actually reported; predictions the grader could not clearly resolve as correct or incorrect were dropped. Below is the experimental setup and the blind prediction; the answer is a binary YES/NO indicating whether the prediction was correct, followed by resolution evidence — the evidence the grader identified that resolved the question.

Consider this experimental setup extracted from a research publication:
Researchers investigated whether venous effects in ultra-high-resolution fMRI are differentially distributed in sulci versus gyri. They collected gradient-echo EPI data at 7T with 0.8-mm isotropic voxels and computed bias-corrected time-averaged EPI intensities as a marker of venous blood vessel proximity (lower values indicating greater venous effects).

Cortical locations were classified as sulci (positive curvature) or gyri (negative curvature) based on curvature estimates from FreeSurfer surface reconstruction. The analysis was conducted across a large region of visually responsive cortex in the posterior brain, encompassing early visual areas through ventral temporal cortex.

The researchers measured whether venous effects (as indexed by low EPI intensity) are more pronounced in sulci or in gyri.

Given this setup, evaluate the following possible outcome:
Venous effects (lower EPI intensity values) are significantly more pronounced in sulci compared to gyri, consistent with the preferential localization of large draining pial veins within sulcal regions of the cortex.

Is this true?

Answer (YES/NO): NO